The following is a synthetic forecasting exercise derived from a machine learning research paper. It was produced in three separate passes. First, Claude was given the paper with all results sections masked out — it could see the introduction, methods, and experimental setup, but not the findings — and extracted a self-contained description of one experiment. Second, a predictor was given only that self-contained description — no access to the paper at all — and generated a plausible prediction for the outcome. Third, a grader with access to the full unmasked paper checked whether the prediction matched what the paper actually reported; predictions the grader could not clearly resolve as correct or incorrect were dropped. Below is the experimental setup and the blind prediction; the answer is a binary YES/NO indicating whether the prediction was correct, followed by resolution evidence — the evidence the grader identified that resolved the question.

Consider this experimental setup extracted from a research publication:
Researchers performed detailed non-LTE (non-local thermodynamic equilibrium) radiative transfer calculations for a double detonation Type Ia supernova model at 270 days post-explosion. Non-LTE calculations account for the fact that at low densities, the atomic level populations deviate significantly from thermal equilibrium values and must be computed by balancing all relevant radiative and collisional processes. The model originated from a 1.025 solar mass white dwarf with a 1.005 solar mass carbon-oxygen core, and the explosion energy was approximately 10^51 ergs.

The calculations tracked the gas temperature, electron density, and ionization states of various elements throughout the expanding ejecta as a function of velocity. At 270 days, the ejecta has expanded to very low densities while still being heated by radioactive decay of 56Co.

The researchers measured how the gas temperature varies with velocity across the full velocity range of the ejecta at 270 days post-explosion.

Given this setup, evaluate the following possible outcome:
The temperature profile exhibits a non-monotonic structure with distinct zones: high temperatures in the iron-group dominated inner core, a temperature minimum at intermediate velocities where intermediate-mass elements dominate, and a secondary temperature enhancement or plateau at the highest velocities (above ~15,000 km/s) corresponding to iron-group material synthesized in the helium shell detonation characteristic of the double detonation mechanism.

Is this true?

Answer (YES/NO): NO